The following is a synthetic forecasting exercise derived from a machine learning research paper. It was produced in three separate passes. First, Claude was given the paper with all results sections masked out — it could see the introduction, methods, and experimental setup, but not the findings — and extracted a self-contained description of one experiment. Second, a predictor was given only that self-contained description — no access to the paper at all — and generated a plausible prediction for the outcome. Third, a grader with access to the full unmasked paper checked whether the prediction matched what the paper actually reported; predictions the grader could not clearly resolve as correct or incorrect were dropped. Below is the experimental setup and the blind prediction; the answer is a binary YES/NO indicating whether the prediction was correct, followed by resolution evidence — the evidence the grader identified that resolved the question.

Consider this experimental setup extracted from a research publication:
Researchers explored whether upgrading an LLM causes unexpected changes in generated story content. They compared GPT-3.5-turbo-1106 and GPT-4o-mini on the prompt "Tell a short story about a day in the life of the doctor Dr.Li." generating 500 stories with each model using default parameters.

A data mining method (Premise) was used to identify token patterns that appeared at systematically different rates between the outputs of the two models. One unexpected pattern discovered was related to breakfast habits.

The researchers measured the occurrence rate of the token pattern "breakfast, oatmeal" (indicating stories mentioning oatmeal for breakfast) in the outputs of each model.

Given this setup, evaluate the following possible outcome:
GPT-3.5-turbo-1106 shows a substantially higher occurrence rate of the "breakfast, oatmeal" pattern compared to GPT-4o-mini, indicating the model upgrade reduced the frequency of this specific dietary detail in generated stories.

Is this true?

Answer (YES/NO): NO